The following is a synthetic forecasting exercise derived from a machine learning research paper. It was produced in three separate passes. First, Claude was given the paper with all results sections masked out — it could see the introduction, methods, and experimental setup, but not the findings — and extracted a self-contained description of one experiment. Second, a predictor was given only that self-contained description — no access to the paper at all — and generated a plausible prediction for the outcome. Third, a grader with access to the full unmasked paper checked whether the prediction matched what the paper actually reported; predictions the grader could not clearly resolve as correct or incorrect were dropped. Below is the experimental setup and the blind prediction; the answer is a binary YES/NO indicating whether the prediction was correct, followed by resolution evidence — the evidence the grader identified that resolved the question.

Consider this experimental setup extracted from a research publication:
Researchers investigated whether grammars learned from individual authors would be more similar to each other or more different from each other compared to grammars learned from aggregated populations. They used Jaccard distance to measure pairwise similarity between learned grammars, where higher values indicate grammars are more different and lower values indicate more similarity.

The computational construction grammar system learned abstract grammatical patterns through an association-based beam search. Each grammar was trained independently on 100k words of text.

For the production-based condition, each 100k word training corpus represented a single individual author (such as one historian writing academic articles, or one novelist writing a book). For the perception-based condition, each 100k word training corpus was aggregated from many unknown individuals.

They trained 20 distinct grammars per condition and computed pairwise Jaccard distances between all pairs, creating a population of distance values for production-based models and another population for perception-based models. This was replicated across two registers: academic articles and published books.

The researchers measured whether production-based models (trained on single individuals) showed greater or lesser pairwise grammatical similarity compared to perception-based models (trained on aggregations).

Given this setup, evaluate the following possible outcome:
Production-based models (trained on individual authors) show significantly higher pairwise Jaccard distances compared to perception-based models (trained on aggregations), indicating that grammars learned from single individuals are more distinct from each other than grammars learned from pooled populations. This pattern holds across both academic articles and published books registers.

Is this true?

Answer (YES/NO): YES